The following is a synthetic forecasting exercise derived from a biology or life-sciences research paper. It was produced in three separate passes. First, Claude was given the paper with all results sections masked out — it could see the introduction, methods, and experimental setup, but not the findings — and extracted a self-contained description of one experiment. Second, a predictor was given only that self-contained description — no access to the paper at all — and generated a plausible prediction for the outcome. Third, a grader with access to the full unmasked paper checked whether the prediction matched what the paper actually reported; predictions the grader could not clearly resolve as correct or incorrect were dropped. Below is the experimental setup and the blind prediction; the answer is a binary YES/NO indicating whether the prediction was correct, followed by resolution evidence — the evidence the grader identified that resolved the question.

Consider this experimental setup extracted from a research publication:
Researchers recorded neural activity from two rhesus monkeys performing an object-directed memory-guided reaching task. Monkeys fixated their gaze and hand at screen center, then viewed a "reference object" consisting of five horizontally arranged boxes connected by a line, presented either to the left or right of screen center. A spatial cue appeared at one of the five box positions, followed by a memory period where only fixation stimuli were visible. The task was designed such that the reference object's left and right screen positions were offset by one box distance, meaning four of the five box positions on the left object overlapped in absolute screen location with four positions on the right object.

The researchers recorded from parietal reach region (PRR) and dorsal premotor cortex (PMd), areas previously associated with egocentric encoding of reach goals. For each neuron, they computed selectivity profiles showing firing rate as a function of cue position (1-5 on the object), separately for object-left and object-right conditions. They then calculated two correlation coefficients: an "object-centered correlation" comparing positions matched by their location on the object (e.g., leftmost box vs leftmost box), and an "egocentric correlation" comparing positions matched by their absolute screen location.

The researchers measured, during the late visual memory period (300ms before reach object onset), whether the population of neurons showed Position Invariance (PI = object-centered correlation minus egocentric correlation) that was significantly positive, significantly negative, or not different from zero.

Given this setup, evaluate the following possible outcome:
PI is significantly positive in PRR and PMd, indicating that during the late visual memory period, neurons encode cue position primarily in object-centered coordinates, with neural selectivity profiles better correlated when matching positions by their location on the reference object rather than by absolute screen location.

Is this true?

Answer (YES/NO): YES